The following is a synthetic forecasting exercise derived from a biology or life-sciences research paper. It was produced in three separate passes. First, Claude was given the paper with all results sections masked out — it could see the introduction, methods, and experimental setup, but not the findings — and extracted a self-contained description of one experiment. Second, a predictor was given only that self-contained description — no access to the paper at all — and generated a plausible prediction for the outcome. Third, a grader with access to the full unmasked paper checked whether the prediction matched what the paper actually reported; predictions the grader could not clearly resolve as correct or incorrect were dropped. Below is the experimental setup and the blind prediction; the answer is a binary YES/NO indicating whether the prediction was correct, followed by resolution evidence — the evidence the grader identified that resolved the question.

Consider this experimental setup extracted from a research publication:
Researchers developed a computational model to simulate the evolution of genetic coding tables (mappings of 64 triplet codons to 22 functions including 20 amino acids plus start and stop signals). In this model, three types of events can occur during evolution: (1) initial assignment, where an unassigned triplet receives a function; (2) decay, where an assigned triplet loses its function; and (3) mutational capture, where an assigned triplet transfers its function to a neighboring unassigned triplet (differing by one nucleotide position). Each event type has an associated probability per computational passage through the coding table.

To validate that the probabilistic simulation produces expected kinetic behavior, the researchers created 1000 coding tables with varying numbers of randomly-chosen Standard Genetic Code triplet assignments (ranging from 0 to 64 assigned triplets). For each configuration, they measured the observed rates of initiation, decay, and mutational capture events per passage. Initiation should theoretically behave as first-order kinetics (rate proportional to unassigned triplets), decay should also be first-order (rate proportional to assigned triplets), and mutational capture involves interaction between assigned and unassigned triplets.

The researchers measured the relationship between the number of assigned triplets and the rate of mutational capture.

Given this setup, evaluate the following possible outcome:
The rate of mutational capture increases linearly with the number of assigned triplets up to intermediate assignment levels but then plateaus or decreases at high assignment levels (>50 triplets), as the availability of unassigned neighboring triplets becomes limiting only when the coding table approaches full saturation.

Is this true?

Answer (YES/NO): NO